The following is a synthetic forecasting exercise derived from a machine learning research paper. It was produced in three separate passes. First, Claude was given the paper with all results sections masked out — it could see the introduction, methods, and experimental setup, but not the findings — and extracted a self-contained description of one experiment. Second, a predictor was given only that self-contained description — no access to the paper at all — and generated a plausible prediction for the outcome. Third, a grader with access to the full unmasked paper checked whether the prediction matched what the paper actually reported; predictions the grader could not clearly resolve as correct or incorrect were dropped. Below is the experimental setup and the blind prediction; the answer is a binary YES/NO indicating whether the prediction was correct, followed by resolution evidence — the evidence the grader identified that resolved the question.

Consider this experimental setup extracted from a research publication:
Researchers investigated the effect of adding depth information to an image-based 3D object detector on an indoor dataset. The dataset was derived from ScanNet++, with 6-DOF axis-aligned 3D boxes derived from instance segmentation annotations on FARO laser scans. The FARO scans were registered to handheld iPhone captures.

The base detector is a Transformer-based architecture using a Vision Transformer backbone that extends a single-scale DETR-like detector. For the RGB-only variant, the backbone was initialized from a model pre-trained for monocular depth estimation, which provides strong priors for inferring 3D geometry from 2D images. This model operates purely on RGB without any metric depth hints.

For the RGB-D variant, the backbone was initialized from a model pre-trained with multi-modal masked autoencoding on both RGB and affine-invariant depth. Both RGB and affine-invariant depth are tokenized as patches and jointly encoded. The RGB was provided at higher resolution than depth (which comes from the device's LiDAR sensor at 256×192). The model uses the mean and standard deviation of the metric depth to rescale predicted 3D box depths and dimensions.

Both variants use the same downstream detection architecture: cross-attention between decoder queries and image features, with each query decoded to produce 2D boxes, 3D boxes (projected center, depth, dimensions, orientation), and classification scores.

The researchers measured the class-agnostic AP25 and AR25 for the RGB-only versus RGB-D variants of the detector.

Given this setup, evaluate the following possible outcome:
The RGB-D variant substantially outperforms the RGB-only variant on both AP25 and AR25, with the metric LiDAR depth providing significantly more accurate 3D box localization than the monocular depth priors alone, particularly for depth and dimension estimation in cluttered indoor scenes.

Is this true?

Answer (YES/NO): YES